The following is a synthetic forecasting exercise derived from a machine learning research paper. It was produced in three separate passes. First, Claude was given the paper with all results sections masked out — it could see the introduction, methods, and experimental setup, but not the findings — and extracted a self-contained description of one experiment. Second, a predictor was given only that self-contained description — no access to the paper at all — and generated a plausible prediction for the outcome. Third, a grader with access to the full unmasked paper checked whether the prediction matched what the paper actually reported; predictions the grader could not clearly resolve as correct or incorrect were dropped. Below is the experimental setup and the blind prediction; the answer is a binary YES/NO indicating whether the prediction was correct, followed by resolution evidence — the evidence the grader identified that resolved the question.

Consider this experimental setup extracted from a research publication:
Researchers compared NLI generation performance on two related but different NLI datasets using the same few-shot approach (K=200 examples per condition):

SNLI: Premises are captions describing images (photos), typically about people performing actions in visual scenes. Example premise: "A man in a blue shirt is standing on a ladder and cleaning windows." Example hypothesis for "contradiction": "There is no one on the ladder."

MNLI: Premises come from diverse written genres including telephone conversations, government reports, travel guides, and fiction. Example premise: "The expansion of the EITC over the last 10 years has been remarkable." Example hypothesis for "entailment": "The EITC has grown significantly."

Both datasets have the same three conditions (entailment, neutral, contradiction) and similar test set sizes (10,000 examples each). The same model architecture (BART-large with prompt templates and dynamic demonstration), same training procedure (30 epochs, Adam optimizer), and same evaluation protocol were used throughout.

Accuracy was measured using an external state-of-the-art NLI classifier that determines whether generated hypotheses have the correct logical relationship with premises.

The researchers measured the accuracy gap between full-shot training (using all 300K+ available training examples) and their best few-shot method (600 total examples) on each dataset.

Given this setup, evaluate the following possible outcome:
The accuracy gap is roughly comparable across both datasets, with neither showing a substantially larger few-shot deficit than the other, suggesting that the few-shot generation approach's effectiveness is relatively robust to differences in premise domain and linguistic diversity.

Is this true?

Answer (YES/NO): NO